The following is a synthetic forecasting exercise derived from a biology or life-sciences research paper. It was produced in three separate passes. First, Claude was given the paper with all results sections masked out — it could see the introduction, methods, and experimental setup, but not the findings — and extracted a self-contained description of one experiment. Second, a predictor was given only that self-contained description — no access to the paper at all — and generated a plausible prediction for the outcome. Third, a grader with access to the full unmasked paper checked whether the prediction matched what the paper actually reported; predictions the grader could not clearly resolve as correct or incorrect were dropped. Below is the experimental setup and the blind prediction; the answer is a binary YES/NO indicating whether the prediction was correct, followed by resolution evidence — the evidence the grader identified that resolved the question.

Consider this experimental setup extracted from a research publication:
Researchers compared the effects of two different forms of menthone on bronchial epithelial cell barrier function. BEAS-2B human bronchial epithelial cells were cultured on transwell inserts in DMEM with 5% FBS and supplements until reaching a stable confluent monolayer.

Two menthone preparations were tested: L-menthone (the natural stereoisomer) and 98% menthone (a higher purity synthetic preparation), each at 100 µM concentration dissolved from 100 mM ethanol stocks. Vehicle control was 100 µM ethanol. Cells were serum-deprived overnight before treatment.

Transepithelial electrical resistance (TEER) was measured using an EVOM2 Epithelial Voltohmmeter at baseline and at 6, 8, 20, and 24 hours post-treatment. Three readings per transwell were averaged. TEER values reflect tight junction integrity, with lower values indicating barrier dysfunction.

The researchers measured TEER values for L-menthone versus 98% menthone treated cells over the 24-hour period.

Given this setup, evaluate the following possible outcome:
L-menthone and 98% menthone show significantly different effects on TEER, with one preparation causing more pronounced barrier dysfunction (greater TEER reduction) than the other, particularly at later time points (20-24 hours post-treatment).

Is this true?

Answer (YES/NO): NO